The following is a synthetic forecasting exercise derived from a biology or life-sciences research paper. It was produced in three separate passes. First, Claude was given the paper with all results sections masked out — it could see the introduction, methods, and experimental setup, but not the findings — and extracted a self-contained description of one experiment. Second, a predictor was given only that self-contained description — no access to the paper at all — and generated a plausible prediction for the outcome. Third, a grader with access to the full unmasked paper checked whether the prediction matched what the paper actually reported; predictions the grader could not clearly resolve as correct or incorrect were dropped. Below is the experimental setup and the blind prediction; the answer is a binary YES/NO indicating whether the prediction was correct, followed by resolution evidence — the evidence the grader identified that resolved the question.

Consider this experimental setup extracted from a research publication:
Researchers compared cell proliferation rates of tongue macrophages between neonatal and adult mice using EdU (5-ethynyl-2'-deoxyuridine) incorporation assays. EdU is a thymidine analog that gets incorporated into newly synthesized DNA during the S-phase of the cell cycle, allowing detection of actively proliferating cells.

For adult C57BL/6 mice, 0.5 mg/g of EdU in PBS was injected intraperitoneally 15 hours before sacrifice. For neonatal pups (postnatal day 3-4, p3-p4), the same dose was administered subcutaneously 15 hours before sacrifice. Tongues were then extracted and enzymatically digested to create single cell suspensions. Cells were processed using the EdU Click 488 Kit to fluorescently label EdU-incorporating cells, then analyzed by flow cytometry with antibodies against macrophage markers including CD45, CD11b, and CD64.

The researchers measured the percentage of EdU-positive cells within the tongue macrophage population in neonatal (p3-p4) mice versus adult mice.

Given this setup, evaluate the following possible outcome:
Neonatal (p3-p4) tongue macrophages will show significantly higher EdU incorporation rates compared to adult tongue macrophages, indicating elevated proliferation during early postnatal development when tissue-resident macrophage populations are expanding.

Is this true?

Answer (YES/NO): YES